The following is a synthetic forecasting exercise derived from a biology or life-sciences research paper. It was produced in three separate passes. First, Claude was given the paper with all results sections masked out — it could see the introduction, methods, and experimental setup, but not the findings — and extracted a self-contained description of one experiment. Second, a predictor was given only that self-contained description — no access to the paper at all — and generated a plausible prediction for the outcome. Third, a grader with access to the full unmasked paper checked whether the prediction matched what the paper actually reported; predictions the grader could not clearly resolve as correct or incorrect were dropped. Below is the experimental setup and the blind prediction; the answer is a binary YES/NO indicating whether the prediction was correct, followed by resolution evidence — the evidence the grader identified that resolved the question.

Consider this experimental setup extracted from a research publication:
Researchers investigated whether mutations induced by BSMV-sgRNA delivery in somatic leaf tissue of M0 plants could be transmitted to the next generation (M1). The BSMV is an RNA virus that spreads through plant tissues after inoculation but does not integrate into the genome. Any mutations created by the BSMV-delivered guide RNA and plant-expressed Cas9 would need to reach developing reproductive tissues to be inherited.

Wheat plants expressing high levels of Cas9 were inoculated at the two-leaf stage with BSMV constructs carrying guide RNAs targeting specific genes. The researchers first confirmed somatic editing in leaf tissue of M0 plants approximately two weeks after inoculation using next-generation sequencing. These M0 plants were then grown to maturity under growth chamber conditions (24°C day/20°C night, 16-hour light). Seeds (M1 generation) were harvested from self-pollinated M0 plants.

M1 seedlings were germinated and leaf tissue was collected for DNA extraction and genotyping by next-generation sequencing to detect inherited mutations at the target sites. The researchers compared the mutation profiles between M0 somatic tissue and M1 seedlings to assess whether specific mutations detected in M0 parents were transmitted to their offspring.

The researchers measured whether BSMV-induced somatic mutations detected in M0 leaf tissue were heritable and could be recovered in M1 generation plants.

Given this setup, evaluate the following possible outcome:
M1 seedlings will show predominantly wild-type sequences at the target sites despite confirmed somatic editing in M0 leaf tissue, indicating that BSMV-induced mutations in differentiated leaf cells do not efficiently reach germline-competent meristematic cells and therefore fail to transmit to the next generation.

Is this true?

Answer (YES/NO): NO